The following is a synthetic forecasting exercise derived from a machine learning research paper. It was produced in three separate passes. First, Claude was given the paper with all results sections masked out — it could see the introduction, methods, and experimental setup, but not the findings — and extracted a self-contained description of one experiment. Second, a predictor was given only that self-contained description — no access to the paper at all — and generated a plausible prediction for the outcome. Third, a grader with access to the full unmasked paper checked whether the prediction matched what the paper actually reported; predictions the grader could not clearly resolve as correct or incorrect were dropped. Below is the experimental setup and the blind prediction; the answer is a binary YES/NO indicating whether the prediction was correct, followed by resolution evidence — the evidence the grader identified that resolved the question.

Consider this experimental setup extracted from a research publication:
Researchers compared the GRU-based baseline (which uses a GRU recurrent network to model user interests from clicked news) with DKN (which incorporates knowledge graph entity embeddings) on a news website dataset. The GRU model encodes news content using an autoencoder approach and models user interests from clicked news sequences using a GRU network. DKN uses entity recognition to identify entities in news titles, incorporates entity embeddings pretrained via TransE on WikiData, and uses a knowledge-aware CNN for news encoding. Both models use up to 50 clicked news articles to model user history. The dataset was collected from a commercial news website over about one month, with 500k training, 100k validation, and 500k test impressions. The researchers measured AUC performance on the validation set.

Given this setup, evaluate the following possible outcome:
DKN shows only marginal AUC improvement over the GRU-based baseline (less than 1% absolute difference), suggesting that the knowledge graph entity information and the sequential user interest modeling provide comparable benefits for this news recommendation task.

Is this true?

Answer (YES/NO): NO